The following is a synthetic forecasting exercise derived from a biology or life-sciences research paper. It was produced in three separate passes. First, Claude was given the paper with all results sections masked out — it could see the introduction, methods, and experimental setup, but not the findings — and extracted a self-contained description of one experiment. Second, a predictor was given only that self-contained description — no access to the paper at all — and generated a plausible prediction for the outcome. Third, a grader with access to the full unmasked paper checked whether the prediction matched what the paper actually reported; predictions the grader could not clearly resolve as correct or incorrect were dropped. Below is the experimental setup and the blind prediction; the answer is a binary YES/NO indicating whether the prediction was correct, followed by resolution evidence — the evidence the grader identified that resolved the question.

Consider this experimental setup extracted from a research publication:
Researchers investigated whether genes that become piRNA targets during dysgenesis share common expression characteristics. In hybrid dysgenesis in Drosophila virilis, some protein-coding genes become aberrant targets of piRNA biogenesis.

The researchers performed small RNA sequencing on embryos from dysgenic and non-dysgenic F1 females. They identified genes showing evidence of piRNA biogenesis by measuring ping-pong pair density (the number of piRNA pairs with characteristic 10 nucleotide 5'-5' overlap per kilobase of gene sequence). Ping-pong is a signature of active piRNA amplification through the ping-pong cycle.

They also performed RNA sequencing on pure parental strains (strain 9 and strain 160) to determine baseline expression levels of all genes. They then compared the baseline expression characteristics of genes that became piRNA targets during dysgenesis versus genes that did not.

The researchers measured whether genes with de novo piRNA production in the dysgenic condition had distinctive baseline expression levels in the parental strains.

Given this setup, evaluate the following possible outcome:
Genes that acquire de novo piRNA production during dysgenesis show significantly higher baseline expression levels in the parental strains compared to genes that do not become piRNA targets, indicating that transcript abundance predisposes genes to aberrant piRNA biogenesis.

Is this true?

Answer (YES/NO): YES